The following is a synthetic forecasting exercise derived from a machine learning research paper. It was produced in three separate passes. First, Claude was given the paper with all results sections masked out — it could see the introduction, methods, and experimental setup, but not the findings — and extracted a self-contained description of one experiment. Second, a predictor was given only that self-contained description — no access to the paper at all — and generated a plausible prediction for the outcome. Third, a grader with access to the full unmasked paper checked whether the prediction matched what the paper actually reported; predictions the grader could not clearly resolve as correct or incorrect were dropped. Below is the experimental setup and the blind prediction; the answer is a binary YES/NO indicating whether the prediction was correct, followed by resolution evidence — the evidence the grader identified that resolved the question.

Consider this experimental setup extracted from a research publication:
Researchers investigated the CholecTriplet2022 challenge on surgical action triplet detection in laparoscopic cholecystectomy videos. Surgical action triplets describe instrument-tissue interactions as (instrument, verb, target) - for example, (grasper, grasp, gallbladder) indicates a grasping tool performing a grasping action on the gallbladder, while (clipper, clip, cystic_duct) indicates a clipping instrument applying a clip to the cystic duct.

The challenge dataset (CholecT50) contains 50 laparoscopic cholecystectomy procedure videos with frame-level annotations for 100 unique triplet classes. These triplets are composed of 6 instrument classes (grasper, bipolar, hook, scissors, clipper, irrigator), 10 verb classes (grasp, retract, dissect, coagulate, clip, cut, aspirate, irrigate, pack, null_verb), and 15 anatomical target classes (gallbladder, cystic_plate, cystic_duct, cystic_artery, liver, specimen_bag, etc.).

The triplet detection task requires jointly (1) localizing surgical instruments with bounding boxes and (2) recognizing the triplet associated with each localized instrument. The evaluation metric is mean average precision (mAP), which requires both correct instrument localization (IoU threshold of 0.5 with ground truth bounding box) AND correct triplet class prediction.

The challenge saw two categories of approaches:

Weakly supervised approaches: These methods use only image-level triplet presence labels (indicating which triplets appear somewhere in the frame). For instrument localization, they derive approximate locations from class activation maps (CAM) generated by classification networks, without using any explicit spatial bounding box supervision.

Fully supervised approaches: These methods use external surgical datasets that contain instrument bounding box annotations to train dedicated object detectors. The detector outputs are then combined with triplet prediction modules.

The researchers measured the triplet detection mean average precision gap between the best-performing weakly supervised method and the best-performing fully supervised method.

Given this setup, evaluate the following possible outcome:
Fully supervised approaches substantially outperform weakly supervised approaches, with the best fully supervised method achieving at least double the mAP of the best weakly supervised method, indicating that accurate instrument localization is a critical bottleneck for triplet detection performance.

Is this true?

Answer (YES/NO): YES